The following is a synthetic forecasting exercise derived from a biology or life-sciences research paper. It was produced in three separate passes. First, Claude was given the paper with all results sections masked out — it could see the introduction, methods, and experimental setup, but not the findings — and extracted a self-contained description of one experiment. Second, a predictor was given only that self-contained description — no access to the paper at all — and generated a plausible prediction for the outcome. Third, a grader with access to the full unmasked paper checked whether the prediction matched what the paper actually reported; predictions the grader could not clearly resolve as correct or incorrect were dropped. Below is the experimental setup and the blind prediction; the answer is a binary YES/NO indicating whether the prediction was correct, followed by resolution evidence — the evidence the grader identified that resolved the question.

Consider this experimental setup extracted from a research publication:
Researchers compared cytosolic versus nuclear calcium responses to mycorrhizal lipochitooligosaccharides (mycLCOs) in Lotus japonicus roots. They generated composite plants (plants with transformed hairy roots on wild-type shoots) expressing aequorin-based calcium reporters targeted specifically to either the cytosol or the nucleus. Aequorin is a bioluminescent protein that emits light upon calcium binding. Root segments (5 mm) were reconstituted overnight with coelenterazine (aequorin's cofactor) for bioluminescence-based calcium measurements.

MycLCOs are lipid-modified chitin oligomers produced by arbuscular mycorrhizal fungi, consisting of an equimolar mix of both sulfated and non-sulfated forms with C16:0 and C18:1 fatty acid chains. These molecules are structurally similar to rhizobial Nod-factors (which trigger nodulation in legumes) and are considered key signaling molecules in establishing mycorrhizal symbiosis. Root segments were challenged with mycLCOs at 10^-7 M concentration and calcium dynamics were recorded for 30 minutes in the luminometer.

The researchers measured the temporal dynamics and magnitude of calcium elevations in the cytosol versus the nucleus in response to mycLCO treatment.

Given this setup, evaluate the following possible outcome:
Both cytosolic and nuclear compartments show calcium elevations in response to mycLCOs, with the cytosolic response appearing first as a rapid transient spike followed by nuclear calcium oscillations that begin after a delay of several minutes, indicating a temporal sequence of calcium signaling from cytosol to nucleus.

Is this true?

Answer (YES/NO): NO